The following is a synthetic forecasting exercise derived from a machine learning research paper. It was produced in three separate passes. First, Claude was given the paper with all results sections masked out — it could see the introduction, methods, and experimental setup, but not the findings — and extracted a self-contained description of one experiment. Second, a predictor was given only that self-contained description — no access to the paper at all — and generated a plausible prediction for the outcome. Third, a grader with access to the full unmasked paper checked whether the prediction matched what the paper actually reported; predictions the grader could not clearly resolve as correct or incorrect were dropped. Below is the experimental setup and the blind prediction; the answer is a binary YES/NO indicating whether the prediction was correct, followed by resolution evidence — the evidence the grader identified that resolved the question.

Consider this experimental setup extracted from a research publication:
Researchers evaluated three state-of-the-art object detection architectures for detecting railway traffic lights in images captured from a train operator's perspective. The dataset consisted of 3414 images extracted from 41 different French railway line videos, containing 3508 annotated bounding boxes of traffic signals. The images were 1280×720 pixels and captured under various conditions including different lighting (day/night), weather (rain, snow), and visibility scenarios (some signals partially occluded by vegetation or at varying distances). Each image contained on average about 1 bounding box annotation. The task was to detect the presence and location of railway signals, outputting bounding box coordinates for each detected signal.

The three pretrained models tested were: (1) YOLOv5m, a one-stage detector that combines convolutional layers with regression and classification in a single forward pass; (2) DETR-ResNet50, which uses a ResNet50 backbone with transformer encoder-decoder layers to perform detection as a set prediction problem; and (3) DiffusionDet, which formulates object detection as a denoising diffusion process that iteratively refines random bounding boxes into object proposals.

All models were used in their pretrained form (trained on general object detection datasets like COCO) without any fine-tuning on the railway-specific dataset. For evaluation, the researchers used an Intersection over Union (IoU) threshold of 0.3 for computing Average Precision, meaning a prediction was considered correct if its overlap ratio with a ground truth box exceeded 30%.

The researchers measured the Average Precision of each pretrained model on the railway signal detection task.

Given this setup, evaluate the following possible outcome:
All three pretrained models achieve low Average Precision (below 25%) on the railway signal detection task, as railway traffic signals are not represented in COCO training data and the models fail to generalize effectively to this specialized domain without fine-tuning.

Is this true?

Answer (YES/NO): NO